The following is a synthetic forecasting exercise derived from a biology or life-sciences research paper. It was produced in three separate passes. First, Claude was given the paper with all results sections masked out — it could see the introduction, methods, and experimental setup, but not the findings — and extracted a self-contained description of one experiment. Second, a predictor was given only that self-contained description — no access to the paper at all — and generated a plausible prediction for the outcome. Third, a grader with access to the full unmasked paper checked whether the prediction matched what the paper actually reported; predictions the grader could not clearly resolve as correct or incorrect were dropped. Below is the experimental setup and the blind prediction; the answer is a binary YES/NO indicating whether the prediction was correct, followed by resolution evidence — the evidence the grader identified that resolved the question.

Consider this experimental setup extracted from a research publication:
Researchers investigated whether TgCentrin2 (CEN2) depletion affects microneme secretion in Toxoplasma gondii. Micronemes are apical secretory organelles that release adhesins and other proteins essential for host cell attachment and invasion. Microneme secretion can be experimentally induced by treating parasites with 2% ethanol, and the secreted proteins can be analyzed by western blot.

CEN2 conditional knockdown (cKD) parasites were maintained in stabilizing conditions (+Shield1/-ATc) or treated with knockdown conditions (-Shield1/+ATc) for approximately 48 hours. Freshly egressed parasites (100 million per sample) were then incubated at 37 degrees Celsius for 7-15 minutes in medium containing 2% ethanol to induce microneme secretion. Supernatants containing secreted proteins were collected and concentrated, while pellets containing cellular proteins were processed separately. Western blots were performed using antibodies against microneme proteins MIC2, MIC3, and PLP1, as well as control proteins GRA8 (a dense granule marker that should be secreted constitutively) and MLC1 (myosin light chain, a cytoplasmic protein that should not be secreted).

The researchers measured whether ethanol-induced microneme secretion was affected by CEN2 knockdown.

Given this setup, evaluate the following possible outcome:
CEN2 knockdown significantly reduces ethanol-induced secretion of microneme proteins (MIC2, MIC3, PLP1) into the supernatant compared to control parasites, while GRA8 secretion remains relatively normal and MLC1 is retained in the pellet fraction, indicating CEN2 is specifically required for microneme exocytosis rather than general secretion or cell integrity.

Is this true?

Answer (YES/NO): YES